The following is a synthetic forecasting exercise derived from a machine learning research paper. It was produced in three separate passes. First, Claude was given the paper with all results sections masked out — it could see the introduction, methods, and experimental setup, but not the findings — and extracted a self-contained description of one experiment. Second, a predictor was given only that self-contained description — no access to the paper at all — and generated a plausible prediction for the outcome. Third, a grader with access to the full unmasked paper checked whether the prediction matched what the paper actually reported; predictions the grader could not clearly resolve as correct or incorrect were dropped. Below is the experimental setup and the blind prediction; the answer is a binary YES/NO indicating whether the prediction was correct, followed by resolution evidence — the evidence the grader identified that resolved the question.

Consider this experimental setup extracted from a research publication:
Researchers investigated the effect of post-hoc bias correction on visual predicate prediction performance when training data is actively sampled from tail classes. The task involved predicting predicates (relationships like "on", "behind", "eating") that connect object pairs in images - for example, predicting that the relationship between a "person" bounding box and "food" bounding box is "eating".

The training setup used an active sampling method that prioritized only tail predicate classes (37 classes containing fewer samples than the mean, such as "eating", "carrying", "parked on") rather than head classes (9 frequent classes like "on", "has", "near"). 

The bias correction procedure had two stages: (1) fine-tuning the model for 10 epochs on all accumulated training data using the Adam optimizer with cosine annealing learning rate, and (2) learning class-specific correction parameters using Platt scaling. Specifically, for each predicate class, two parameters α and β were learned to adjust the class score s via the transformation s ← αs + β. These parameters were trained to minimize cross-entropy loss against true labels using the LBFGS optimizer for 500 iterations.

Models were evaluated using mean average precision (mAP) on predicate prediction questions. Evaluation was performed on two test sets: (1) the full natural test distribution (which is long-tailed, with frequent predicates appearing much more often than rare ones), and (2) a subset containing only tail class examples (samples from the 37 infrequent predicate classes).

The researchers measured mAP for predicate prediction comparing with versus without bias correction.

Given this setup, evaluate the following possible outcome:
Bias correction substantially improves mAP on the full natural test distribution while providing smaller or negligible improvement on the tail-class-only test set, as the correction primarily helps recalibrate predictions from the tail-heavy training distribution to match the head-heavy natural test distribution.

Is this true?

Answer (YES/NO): YES